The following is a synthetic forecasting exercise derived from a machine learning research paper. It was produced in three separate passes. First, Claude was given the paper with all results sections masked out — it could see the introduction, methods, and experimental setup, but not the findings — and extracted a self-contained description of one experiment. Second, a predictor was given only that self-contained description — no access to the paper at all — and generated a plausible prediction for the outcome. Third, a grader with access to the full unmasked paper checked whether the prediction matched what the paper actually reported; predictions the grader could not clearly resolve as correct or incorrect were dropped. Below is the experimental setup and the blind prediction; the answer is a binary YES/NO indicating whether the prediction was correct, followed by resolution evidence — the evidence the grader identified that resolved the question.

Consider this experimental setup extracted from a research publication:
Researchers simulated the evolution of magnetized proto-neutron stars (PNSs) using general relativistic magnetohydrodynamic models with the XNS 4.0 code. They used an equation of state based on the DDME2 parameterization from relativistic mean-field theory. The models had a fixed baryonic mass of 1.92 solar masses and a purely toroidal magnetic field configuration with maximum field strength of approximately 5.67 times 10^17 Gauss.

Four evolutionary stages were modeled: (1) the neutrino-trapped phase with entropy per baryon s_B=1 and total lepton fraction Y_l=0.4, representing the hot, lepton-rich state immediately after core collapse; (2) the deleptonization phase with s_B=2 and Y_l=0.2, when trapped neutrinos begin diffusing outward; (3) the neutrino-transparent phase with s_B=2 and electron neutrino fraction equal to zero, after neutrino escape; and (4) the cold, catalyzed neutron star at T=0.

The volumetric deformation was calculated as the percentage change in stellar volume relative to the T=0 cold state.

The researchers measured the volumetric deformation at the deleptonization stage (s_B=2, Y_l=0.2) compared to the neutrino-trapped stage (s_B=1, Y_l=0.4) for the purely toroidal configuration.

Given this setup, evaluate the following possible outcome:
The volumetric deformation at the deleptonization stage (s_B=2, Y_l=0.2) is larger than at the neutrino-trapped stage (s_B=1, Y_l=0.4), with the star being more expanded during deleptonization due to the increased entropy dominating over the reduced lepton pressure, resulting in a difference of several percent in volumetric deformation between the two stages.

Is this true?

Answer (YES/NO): NO